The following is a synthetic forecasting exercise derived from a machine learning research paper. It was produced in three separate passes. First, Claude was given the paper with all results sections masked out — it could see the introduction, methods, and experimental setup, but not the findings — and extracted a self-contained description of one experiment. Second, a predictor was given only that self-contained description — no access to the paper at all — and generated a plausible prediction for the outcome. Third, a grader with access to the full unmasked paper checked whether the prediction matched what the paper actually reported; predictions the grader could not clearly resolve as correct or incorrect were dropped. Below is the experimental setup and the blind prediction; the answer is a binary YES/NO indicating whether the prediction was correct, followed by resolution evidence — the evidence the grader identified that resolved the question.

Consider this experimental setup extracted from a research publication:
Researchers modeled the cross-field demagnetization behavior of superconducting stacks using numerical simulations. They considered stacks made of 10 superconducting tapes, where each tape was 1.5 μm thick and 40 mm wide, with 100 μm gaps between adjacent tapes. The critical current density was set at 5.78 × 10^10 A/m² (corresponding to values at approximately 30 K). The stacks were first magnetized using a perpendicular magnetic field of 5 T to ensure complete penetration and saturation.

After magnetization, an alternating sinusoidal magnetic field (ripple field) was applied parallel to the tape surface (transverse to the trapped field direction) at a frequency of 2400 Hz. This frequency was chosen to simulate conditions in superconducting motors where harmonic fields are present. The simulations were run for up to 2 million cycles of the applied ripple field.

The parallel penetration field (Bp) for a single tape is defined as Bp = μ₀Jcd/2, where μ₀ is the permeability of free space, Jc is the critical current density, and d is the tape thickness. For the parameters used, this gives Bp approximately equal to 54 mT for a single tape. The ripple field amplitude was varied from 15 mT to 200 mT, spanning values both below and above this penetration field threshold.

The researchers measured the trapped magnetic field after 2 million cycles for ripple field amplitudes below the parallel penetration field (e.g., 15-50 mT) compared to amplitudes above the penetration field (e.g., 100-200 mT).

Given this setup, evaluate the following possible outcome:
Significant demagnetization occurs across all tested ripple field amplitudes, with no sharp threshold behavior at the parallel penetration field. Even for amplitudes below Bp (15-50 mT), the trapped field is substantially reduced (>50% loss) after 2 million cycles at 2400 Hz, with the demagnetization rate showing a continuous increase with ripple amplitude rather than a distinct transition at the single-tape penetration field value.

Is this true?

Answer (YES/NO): NO